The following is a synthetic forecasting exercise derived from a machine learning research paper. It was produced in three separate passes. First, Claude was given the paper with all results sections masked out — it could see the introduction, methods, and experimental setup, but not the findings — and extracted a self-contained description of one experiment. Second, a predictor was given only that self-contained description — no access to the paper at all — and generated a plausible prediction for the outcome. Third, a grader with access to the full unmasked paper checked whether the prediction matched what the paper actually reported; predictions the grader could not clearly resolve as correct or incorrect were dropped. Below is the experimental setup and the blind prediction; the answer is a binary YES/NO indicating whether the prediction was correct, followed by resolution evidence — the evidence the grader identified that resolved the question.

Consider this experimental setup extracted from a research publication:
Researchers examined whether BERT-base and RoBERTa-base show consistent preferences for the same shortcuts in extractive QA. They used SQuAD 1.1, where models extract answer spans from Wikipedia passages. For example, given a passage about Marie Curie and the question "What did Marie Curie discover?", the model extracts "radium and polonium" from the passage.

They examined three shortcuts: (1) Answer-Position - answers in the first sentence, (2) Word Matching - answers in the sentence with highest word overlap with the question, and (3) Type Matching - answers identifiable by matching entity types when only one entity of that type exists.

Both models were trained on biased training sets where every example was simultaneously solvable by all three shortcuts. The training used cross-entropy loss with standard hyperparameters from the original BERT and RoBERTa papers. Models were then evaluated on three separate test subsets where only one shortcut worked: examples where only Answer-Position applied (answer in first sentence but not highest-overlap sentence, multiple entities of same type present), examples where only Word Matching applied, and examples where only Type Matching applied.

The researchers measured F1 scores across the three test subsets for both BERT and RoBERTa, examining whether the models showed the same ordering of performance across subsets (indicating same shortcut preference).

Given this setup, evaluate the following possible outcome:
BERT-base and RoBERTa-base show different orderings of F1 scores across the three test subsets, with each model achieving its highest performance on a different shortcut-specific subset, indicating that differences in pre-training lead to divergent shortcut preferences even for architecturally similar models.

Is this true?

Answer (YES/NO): NO